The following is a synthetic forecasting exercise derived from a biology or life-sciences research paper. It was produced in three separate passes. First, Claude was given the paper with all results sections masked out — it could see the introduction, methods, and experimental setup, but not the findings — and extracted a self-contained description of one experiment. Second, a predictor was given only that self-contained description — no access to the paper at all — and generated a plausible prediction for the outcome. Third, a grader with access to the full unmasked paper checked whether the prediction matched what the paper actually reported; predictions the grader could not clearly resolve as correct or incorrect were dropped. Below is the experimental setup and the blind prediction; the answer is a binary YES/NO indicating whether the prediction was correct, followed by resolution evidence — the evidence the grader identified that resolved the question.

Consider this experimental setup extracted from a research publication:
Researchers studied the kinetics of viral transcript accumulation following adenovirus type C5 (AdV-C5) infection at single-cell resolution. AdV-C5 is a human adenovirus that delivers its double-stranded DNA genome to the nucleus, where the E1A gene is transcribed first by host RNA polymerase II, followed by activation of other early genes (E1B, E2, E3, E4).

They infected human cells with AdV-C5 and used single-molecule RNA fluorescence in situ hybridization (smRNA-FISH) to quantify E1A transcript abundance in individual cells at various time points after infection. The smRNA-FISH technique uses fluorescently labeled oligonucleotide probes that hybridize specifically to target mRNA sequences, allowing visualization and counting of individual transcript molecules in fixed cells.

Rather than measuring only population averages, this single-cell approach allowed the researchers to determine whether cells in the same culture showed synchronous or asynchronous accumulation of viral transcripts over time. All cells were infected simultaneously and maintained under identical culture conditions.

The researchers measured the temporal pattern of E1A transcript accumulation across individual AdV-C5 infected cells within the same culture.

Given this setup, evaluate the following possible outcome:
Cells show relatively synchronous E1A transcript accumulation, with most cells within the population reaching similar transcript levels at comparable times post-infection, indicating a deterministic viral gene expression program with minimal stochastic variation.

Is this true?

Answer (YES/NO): NO